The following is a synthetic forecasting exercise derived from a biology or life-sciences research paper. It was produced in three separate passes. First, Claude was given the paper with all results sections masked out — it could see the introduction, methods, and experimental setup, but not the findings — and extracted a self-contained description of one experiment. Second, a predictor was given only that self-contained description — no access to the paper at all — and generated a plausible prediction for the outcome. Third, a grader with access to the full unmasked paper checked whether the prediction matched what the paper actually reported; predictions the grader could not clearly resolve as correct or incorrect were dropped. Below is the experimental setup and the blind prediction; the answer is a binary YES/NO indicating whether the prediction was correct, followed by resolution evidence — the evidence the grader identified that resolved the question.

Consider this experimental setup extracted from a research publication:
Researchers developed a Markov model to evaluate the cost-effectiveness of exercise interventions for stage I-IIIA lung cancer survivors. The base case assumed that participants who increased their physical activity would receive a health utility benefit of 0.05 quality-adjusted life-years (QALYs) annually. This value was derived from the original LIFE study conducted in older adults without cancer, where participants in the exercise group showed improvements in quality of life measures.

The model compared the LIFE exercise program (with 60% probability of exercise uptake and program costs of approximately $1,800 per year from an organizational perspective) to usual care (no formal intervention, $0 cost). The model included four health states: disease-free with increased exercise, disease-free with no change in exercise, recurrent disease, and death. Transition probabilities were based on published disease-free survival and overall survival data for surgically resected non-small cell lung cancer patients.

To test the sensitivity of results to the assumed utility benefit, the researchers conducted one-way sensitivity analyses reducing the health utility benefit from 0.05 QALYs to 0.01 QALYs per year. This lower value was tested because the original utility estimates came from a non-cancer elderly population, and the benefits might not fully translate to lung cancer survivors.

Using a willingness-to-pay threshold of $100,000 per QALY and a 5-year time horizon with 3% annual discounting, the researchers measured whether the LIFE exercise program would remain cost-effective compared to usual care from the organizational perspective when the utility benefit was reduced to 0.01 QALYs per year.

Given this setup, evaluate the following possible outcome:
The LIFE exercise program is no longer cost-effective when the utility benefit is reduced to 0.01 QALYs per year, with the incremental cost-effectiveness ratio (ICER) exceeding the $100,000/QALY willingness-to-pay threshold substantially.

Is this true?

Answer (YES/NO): YES